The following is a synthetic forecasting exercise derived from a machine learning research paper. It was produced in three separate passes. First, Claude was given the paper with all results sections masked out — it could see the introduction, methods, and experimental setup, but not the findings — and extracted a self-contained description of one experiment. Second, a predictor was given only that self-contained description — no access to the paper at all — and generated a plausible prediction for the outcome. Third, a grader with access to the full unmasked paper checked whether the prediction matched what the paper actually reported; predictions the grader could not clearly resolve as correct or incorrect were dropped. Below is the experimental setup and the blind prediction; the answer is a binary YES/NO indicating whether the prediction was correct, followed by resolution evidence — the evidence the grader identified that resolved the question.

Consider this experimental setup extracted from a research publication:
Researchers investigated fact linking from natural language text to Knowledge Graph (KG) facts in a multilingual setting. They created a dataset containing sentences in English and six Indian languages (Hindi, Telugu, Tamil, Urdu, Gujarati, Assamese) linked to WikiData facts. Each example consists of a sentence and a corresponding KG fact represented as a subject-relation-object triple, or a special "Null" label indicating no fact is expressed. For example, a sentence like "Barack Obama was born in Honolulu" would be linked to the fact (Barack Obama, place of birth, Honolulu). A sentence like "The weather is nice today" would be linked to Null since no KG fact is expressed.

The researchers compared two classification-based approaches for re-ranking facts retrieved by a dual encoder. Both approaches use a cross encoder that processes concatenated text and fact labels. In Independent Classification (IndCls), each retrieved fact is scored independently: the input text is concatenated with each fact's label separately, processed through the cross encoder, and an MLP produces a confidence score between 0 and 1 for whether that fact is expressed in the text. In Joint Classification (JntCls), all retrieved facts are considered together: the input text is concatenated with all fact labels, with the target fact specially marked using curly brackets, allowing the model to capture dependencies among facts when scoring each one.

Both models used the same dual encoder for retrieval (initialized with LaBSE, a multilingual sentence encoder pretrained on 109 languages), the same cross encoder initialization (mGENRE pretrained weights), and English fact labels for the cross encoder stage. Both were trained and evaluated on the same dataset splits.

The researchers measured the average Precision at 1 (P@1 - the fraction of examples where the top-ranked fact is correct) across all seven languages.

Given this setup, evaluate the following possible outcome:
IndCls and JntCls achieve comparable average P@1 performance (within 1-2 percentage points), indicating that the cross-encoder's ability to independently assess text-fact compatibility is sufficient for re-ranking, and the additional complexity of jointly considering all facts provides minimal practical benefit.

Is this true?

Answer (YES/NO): NO